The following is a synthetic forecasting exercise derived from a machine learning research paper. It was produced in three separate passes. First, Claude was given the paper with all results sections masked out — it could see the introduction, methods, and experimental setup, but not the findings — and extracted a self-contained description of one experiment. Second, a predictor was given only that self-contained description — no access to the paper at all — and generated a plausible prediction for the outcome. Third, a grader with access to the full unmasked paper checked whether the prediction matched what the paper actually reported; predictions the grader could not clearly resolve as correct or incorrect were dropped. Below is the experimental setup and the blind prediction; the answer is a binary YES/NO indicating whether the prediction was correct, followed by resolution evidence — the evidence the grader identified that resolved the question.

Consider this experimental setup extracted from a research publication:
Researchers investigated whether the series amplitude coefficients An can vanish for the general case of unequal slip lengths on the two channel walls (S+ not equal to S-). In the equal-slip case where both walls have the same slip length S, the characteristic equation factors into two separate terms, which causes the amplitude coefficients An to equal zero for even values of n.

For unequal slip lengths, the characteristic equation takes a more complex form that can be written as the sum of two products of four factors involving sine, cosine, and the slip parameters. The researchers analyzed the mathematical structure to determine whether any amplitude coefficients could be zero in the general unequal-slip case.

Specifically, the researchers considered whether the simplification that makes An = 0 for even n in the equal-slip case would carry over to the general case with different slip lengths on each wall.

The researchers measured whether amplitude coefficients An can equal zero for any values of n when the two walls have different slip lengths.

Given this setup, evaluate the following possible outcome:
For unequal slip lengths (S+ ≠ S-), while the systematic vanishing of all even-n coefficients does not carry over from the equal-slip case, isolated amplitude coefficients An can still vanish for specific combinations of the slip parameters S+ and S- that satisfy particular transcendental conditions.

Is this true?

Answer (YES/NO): NO